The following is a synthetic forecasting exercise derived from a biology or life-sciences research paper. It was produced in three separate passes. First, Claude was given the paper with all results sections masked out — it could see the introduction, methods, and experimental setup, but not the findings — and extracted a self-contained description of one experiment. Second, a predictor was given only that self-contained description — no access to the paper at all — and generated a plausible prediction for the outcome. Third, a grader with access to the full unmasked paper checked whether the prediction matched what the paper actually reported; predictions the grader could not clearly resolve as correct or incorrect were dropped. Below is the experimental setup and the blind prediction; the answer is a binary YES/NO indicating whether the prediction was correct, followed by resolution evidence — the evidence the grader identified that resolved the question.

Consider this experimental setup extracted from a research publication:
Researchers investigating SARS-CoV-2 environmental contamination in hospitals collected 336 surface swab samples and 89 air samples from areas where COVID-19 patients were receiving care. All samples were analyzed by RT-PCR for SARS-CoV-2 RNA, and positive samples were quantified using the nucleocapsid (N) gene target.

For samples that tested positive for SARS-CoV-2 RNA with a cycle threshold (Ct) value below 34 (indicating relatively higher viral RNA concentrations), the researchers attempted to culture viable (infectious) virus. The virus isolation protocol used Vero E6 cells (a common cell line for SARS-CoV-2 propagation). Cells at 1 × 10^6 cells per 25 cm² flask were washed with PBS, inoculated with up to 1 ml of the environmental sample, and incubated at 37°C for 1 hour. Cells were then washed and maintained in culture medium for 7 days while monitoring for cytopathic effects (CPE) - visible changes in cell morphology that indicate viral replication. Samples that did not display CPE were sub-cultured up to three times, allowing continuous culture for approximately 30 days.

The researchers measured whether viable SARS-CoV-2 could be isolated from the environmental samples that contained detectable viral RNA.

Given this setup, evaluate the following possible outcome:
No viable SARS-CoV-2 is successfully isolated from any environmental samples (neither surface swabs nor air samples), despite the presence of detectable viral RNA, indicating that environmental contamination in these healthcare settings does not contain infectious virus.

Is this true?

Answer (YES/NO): YES